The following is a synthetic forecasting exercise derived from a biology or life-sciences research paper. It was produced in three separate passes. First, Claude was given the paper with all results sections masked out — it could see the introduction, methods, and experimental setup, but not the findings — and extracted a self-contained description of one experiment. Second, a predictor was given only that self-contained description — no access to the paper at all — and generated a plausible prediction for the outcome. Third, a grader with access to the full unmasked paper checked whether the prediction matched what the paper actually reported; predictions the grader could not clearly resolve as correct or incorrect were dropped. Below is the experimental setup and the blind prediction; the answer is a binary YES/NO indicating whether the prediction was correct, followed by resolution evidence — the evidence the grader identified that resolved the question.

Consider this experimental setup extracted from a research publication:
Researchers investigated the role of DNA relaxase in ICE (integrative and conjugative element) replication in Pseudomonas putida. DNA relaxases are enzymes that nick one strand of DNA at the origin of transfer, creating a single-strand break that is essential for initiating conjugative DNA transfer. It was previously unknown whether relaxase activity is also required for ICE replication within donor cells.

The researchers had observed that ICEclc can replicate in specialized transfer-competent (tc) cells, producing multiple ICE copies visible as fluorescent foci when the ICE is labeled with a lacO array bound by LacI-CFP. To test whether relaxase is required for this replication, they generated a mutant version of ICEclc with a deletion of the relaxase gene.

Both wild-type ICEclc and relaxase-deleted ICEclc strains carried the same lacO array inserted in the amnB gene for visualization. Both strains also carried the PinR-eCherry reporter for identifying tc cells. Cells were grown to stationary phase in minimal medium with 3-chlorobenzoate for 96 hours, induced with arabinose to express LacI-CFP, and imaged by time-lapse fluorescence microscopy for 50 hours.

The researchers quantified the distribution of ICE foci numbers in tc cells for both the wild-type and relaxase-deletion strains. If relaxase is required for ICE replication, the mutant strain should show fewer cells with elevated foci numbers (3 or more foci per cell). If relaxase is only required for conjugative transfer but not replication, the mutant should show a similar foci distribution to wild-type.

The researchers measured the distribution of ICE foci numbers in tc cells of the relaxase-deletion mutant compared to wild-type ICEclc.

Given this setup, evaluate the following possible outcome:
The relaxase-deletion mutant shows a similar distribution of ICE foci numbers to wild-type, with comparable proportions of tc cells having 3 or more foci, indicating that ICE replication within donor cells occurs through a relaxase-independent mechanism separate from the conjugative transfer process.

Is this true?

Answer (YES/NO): NO